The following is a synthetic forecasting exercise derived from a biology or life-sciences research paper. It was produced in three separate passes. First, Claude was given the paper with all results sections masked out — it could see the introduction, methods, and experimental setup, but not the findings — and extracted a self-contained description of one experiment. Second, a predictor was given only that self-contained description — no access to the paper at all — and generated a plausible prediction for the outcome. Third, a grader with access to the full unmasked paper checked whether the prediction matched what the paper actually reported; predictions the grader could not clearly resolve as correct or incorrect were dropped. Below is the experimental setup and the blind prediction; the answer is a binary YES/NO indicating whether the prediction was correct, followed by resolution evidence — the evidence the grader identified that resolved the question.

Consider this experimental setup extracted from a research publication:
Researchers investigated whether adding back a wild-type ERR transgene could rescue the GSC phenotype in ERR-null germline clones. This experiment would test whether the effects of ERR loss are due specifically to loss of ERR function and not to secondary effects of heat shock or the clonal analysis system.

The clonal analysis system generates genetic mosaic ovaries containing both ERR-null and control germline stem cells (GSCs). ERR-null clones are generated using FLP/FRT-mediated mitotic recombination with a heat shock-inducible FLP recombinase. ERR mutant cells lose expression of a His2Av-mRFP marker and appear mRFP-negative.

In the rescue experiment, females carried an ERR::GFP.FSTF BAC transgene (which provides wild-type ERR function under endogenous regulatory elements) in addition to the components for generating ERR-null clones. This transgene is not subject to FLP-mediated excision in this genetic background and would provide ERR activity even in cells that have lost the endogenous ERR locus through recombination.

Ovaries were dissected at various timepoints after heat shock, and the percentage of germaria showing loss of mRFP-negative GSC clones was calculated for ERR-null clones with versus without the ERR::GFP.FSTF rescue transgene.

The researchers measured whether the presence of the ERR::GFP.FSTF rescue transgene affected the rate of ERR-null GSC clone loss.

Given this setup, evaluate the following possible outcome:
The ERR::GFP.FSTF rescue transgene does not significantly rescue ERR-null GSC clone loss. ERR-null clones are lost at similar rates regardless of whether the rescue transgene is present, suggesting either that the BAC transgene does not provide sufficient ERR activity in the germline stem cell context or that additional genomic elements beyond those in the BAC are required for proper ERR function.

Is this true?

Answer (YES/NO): NO